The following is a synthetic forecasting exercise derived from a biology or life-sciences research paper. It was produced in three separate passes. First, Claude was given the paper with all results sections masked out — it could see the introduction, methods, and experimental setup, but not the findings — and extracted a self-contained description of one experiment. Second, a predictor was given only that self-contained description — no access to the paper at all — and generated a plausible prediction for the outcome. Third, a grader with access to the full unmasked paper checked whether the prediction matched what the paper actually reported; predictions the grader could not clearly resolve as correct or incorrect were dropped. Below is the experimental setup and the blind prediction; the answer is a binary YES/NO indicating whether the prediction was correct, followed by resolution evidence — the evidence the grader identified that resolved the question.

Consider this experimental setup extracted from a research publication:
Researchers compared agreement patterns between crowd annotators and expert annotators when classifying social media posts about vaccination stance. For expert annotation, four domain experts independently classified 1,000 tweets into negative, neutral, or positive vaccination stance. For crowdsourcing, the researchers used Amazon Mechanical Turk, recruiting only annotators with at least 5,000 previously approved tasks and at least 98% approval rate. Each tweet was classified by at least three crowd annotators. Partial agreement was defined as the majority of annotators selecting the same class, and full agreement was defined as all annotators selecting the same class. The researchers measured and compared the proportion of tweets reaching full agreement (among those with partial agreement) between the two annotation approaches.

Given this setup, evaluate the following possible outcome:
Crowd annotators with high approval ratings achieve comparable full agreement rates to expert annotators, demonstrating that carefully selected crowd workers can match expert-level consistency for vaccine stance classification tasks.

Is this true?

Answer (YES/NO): NO